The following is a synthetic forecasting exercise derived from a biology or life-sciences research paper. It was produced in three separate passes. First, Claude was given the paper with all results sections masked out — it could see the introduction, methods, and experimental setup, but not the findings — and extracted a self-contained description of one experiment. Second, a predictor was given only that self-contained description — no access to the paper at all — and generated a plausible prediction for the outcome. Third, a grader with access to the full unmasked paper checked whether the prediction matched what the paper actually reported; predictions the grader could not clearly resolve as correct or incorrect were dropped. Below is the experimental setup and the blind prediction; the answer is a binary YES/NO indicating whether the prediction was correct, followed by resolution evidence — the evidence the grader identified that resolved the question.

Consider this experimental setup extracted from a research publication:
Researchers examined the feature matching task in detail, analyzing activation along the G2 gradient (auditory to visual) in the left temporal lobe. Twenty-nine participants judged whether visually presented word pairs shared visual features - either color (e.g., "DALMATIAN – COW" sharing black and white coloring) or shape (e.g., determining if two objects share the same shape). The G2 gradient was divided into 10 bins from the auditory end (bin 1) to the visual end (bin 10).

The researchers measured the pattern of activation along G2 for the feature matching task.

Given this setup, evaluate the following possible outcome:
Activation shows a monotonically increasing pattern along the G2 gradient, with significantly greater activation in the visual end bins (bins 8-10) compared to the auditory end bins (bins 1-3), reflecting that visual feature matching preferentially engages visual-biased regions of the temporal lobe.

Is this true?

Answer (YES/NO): YES